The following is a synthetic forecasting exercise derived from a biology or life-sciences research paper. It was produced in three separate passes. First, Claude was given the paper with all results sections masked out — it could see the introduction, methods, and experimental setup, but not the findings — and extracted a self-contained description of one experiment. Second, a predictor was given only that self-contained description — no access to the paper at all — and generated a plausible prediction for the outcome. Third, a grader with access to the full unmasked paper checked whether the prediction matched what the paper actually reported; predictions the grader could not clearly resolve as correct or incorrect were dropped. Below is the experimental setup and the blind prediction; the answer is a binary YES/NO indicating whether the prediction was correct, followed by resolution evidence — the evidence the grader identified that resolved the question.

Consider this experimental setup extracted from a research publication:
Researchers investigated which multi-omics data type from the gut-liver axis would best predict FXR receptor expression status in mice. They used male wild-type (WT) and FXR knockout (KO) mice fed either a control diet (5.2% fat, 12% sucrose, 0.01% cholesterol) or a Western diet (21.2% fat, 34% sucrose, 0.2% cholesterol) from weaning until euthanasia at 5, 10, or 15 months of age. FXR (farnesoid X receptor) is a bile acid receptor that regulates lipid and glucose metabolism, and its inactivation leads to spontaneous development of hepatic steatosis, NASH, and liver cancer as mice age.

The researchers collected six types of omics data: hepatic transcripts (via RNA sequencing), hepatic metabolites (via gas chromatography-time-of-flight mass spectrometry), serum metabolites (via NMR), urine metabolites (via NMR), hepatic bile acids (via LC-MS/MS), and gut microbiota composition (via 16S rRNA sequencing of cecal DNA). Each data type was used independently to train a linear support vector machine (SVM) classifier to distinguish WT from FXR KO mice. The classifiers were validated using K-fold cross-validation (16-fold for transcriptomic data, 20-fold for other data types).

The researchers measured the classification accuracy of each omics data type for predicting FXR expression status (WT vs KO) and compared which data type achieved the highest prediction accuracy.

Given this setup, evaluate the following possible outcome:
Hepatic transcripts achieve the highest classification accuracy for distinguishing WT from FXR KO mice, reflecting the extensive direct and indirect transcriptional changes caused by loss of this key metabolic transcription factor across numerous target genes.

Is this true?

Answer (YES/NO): YES